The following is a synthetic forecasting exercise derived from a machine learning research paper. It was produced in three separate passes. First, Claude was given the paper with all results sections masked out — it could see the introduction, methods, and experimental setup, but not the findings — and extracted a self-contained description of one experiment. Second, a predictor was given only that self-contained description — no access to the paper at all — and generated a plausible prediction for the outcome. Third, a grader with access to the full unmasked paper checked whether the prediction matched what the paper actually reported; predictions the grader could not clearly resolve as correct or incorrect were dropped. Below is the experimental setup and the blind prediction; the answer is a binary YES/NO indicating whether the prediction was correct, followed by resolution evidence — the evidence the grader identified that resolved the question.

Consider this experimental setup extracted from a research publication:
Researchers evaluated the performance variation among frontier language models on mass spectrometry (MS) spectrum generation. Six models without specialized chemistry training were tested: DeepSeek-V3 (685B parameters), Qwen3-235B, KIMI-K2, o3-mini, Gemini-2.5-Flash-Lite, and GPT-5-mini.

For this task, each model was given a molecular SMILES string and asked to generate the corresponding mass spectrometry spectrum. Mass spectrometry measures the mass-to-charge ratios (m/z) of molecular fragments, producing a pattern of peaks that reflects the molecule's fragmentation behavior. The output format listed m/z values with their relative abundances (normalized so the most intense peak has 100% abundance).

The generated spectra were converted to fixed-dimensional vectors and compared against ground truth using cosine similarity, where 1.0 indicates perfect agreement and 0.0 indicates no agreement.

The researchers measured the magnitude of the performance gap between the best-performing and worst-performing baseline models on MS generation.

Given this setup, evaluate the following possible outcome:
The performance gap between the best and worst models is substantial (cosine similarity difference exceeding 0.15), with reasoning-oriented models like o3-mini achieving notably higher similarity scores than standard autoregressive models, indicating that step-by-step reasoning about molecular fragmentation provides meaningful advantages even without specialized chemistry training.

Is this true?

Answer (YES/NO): NO